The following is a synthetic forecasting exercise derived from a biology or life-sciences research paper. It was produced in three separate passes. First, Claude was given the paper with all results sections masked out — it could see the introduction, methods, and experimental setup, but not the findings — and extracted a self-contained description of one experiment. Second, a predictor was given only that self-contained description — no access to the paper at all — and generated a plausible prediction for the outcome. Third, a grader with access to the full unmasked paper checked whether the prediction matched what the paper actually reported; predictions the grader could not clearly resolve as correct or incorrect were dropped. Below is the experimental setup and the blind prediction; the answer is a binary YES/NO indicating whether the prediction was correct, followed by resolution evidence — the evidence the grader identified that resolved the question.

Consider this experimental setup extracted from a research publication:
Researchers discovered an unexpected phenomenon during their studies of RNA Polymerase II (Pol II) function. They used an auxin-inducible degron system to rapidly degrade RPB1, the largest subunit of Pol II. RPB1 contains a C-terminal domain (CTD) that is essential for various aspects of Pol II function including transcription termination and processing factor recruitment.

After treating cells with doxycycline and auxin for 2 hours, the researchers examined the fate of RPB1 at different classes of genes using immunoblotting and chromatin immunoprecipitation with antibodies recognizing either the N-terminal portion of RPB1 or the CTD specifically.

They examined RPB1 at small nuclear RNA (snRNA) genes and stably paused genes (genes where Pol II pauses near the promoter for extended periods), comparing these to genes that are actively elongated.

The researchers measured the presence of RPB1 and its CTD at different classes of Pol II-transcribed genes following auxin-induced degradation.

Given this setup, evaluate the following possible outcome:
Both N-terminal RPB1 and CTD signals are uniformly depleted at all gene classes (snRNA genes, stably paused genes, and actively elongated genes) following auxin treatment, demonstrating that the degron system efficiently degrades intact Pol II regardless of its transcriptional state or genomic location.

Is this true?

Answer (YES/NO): NO